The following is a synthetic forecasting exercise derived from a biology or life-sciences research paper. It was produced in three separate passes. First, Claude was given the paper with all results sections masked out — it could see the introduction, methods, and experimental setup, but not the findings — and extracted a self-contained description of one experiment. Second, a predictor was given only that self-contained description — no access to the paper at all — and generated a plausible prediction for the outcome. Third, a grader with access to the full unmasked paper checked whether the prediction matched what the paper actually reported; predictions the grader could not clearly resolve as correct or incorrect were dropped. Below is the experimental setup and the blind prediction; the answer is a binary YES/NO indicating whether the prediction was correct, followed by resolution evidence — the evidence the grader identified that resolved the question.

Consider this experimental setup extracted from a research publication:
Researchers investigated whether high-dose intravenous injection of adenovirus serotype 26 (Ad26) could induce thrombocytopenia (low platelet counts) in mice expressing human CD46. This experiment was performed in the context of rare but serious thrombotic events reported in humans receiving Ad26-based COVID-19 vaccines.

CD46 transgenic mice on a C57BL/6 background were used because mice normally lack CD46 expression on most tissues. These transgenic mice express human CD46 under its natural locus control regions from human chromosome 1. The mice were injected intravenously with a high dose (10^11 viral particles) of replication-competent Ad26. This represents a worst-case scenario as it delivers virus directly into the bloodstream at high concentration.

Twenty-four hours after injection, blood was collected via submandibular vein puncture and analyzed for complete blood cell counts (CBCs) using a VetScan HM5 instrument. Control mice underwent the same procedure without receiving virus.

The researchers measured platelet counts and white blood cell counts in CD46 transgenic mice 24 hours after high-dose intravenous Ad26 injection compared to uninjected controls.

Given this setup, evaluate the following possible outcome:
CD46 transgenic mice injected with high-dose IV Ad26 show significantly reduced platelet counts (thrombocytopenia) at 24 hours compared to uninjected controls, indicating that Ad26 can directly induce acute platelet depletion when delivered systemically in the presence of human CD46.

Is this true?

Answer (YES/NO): NO